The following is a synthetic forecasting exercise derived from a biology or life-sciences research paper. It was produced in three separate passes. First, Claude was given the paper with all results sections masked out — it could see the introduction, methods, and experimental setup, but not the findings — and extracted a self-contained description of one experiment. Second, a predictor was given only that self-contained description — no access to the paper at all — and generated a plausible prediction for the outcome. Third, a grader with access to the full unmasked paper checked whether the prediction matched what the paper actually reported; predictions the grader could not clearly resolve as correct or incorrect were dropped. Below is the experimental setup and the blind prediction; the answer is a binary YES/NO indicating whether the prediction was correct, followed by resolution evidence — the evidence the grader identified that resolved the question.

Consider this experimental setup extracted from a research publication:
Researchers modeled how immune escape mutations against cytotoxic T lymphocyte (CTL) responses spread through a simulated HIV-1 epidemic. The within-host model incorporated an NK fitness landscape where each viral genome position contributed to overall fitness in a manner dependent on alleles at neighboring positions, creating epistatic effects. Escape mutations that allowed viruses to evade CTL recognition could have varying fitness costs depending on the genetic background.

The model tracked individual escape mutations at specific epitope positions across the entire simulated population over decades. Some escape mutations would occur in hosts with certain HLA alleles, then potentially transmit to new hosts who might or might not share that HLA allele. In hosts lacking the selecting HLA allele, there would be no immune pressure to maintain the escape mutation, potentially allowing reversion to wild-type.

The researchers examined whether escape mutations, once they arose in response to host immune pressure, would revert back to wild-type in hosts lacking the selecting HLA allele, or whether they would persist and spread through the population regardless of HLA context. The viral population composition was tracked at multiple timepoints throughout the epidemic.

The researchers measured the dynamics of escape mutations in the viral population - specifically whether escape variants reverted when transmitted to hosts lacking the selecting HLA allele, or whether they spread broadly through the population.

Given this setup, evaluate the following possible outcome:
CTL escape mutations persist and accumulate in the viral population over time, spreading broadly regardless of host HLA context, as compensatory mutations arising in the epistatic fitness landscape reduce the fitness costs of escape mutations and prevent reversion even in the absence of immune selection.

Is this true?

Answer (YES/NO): YES